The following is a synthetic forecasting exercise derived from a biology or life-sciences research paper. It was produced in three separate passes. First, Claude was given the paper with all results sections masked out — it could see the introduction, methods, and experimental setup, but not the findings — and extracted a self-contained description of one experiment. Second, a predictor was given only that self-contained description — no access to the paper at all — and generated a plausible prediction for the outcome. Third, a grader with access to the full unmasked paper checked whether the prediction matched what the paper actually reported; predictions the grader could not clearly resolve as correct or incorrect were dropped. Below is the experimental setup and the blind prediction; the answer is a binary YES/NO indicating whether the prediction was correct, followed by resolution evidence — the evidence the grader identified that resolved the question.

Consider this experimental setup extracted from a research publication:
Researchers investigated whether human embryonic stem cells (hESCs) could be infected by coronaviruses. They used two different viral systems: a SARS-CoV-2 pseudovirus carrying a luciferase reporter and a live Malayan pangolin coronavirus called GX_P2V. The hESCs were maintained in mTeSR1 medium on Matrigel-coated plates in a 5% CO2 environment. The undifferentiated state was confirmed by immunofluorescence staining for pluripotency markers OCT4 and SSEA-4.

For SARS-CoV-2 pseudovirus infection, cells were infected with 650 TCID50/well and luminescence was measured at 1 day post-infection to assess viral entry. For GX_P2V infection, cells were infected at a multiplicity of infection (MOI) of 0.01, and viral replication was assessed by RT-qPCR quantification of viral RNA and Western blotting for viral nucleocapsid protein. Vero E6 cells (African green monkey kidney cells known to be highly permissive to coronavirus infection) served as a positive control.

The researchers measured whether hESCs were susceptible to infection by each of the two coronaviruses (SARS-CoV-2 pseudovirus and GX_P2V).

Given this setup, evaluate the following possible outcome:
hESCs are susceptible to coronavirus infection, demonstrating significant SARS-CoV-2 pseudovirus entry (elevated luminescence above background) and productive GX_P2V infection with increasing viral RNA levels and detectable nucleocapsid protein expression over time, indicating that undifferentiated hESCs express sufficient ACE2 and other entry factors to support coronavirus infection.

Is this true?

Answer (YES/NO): NO